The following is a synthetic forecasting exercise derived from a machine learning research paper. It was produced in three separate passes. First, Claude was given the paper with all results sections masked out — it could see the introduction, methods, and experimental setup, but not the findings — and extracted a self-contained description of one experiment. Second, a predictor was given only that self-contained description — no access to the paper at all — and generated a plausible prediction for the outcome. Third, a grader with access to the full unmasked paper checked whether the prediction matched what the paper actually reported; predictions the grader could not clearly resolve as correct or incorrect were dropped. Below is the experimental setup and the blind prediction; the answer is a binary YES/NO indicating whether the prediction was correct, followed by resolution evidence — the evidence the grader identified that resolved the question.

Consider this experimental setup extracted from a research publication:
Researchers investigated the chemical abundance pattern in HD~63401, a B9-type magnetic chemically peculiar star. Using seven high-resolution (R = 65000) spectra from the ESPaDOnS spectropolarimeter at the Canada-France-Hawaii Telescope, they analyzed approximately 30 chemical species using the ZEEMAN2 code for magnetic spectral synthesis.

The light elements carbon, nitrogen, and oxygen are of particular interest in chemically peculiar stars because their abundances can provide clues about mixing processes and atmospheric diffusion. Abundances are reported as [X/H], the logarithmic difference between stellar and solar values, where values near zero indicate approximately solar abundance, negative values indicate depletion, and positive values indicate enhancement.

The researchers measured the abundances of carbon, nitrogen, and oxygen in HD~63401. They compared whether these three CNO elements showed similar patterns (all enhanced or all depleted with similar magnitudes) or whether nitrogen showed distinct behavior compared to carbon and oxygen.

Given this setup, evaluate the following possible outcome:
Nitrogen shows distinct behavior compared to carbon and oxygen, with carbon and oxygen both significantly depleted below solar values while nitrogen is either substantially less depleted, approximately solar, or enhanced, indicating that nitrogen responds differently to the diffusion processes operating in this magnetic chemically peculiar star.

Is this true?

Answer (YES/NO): YES